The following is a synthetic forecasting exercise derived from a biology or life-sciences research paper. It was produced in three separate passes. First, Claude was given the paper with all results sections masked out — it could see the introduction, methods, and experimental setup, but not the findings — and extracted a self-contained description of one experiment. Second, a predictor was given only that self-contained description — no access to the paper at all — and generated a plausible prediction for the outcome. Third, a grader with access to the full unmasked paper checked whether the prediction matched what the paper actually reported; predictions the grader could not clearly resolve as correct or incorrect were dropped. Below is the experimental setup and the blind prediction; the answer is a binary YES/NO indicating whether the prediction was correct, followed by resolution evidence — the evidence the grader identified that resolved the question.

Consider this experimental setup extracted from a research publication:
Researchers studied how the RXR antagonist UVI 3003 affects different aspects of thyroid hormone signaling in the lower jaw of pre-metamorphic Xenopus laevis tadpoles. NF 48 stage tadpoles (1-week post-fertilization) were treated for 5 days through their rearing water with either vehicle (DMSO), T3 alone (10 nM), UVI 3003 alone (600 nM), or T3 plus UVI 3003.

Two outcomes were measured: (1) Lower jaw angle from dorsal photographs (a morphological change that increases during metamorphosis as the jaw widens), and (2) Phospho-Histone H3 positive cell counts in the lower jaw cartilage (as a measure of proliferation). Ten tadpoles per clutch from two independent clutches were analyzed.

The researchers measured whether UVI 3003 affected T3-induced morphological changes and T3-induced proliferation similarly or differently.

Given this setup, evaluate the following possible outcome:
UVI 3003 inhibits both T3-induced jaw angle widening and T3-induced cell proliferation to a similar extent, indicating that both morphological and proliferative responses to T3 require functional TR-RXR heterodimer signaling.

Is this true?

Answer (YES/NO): NO